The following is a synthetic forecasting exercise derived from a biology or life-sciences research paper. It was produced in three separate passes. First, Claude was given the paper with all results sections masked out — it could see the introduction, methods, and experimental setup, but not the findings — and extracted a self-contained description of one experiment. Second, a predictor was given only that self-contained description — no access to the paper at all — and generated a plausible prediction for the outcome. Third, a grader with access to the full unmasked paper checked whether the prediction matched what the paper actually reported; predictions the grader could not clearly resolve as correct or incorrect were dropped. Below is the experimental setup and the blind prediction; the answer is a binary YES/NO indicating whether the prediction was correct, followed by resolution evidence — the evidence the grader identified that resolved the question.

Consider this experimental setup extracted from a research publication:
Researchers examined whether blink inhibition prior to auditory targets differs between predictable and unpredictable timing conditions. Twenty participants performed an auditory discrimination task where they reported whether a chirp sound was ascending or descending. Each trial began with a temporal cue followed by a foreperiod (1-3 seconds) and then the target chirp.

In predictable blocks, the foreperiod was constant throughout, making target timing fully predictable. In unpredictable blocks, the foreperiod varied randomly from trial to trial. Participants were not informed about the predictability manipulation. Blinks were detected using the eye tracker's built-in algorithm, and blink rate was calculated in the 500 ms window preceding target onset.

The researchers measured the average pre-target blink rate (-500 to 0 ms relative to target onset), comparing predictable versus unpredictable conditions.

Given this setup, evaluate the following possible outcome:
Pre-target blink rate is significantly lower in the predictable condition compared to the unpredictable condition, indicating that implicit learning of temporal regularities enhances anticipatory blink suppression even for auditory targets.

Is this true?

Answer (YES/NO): YES